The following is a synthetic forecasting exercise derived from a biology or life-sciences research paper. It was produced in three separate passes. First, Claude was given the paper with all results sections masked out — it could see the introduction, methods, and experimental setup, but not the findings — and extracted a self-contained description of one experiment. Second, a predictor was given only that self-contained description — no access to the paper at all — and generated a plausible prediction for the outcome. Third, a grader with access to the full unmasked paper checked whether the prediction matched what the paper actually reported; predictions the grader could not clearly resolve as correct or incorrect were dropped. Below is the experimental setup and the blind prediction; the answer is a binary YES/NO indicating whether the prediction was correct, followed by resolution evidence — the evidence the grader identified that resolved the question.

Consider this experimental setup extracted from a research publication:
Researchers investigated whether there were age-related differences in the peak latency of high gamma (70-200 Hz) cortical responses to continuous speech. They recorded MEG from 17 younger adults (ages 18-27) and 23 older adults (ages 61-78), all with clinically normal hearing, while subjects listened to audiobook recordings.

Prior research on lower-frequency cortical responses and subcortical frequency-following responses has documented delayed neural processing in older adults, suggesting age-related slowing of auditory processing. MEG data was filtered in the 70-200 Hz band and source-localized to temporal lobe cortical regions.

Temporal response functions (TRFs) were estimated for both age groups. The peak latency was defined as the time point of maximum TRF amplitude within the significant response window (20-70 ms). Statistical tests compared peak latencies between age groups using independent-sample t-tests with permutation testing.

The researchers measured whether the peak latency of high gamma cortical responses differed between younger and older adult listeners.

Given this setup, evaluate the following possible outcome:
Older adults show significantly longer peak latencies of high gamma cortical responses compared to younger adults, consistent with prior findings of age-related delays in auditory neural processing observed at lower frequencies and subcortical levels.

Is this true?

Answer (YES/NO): NO